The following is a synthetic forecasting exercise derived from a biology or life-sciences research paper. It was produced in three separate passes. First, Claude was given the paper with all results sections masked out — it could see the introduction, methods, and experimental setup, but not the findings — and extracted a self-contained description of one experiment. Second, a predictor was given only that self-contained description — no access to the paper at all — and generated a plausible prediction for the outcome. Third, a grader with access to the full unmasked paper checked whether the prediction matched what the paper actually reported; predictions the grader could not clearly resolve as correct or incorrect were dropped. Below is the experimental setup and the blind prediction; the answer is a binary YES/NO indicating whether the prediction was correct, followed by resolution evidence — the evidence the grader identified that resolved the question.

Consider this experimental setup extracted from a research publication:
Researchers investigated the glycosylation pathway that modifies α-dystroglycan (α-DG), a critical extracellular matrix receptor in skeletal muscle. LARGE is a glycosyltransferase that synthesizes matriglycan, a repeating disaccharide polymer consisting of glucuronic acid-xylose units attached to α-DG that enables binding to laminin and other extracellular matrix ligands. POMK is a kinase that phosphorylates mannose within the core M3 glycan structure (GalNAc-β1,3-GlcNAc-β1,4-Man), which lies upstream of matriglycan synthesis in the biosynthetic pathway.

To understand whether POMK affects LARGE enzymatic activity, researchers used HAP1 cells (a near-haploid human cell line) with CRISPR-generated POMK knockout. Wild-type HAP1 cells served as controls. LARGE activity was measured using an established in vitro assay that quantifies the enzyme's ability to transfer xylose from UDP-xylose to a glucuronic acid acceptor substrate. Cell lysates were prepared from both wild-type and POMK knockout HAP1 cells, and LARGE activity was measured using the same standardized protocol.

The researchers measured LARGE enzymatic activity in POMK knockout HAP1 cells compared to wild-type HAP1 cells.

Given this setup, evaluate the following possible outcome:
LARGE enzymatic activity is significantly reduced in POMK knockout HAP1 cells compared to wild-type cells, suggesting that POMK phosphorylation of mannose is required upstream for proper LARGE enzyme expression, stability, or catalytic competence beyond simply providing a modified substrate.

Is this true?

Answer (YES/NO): NO